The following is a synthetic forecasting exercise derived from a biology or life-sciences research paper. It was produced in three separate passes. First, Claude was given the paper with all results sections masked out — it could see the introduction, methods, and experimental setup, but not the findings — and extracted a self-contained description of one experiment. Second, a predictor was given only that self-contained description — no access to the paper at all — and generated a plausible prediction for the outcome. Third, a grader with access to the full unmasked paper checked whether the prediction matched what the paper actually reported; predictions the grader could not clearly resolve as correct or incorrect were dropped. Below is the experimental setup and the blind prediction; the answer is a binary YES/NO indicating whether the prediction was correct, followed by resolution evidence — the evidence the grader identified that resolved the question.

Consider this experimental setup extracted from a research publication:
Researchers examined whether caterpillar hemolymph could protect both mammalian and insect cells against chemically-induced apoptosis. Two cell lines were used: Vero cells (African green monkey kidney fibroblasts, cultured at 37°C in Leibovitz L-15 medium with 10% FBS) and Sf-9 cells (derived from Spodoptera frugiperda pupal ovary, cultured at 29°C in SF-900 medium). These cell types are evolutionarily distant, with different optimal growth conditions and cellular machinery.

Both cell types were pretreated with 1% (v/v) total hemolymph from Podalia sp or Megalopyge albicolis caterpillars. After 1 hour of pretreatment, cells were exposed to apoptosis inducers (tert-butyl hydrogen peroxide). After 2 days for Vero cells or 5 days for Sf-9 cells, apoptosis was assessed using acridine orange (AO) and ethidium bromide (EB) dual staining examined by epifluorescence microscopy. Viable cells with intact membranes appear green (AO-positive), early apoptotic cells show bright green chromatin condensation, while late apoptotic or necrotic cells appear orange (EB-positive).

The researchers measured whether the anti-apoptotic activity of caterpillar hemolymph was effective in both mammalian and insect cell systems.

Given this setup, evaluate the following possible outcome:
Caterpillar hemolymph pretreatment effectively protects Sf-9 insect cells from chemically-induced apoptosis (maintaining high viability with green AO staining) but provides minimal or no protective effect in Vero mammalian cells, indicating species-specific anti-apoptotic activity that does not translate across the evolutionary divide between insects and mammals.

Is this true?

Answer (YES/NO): NO